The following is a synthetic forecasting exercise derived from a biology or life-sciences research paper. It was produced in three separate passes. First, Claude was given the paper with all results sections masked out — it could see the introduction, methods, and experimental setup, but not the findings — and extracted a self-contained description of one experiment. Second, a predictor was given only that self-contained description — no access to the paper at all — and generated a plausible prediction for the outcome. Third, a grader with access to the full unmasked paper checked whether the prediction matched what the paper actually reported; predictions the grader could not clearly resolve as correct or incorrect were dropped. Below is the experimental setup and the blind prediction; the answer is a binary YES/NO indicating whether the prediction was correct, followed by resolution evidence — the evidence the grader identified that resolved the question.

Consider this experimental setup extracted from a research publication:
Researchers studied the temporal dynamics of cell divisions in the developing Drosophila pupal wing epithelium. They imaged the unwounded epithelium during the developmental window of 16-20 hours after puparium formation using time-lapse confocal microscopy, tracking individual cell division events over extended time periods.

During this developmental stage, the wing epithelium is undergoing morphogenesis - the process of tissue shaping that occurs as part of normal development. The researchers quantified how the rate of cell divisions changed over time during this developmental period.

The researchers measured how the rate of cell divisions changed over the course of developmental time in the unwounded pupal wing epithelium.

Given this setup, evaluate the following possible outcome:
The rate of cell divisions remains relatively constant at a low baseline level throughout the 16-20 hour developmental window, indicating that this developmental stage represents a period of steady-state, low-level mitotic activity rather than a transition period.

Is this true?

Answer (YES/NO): NO